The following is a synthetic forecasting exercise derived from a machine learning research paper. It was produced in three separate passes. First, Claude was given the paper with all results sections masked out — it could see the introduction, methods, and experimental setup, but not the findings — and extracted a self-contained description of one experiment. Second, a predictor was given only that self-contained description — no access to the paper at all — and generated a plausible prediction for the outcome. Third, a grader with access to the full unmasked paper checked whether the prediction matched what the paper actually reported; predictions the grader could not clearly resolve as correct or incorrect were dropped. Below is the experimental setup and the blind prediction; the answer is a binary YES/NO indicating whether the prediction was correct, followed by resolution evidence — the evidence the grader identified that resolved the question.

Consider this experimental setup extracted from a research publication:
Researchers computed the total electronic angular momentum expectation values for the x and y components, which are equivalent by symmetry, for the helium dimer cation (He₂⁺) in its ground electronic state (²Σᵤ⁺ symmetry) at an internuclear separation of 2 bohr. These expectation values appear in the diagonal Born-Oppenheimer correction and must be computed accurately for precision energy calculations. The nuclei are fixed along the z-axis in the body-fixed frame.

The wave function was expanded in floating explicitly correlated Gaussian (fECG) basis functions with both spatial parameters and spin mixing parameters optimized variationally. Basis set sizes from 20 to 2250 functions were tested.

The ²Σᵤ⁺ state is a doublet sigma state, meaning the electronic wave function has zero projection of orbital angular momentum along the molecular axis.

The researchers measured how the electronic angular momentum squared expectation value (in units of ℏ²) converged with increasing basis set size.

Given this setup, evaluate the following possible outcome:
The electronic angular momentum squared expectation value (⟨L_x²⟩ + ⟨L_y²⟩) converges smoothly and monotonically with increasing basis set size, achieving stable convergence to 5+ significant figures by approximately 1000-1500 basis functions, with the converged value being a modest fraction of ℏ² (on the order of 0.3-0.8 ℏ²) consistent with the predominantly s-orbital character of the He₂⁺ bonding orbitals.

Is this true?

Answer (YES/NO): NO